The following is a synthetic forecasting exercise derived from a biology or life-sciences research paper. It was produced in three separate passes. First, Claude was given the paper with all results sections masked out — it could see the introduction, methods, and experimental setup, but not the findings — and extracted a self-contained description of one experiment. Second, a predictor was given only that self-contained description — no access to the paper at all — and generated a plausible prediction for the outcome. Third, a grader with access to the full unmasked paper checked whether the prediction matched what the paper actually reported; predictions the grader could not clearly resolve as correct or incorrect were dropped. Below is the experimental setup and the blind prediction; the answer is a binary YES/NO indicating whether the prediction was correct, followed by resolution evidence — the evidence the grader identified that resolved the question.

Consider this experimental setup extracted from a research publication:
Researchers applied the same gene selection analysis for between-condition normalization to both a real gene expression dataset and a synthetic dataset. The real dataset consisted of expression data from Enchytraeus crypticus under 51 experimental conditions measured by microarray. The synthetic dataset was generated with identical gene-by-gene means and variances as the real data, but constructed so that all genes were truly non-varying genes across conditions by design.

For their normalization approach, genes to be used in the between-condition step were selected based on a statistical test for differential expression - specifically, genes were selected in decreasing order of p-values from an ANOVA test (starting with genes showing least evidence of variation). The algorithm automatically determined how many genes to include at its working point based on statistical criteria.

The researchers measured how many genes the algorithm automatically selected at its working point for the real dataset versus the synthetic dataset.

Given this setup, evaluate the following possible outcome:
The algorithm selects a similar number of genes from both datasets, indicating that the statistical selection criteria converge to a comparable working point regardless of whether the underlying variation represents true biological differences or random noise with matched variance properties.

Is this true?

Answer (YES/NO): NO